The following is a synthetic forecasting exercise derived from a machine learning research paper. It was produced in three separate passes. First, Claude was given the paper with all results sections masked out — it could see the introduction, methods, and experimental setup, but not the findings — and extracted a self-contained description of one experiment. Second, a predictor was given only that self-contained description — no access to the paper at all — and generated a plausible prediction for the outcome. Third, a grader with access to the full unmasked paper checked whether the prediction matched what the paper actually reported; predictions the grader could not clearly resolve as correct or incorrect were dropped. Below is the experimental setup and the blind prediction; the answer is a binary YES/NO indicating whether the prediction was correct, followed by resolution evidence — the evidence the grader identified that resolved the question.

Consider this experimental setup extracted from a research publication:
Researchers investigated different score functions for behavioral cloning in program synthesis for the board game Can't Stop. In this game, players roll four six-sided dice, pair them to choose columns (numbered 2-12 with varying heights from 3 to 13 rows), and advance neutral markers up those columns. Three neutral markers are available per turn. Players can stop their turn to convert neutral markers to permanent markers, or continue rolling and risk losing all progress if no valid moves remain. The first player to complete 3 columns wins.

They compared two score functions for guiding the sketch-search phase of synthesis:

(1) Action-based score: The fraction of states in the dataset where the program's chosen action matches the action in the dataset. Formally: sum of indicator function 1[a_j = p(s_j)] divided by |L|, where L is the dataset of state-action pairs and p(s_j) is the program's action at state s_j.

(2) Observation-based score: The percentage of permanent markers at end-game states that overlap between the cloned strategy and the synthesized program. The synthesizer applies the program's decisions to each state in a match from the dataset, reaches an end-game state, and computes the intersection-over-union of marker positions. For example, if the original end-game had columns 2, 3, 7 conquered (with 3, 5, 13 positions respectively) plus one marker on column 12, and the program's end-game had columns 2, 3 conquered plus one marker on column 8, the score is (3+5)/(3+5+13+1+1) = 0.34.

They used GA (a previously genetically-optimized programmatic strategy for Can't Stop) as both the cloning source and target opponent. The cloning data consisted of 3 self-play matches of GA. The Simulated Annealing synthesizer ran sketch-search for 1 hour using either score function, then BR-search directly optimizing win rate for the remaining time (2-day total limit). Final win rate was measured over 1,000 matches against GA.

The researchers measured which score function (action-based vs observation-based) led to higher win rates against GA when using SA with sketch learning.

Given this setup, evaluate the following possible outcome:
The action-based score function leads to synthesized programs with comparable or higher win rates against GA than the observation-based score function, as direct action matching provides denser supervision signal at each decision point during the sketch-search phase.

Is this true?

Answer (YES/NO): NO